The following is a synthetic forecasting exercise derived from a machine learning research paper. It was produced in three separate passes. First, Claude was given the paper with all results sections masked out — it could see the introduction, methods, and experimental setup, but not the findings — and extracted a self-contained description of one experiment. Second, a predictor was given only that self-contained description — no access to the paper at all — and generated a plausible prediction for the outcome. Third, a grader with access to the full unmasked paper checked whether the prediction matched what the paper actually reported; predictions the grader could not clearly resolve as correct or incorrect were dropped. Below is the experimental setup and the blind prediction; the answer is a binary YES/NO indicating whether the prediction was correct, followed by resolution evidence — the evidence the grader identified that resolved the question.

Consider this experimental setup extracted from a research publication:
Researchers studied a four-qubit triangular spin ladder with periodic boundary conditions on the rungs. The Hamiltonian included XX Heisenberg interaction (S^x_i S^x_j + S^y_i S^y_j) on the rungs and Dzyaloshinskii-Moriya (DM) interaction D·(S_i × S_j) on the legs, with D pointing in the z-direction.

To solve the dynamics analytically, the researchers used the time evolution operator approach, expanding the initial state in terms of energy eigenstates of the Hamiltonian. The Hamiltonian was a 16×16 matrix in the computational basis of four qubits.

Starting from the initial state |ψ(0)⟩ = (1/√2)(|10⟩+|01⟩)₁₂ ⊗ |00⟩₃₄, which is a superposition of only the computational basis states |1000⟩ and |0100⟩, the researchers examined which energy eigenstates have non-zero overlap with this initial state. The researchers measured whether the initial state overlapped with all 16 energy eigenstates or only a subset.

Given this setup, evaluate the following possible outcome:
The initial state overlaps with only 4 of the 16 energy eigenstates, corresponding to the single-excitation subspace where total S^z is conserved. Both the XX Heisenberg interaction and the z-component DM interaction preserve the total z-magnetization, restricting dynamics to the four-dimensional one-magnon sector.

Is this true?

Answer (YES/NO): YES